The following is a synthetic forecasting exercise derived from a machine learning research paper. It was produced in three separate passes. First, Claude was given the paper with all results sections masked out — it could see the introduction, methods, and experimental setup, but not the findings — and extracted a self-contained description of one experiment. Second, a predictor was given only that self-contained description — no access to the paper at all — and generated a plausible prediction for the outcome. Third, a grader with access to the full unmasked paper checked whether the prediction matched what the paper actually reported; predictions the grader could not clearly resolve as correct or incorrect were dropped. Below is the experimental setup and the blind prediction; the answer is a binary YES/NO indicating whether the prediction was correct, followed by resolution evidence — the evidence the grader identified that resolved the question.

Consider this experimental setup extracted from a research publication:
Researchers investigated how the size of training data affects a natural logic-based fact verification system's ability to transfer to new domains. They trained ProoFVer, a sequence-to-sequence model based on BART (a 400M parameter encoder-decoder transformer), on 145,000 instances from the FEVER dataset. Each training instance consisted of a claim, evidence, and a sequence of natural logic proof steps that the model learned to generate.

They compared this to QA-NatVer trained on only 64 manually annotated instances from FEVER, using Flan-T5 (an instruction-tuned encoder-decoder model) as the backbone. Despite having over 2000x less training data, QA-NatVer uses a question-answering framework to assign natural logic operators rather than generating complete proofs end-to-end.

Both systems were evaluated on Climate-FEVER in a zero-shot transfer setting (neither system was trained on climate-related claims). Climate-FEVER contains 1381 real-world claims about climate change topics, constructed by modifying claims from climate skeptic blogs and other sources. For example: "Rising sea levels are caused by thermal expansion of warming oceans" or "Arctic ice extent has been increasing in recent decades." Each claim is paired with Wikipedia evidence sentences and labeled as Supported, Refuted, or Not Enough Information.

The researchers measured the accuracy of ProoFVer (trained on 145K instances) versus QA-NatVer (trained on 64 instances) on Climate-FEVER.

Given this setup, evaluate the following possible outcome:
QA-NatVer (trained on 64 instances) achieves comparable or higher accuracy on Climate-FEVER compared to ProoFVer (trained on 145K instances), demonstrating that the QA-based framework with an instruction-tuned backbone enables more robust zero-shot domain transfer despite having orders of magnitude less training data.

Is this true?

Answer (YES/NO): YES